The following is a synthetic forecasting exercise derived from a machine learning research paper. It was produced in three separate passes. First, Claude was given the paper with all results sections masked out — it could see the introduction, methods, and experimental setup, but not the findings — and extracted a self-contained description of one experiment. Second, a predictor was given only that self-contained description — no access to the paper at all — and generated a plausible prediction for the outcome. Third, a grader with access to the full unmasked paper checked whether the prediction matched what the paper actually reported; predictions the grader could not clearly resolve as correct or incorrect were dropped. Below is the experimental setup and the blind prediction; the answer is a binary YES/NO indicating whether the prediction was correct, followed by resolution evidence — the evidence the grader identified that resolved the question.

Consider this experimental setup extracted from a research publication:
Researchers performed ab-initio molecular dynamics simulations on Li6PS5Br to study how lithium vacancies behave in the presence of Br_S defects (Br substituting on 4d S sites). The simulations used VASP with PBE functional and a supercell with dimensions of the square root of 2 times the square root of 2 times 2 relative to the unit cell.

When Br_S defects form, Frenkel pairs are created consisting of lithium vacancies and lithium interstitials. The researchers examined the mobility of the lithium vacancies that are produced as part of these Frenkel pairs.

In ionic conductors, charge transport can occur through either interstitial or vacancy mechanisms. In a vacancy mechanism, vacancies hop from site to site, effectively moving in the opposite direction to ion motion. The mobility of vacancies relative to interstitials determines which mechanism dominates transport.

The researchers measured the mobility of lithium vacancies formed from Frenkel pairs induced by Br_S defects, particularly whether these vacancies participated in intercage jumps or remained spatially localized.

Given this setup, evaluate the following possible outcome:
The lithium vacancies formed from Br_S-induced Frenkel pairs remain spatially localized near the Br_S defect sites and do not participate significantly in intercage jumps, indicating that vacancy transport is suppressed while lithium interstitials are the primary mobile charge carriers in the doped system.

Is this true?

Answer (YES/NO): YES